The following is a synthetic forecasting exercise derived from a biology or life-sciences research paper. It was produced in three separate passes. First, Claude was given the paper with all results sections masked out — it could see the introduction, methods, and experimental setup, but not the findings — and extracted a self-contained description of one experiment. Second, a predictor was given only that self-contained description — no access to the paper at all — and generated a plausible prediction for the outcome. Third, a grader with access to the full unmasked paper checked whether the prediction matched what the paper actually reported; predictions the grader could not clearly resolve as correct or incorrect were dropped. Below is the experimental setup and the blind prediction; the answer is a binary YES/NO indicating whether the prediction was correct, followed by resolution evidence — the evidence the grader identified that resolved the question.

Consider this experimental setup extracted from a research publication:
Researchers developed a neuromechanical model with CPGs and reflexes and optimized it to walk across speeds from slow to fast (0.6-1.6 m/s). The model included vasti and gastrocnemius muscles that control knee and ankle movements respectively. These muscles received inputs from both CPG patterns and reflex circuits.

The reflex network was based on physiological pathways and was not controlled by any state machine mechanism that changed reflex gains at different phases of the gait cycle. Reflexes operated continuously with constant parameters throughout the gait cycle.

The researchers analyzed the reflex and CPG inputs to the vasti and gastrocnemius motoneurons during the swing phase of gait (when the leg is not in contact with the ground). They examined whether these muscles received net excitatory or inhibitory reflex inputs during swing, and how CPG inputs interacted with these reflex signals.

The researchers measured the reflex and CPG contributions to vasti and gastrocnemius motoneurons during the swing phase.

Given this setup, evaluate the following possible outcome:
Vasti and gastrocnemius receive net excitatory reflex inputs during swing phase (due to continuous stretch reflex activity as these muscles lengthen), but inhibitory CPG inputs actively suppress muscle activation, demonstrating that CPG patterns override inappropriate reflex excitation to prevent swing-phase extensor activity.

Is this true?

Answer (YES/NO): YES